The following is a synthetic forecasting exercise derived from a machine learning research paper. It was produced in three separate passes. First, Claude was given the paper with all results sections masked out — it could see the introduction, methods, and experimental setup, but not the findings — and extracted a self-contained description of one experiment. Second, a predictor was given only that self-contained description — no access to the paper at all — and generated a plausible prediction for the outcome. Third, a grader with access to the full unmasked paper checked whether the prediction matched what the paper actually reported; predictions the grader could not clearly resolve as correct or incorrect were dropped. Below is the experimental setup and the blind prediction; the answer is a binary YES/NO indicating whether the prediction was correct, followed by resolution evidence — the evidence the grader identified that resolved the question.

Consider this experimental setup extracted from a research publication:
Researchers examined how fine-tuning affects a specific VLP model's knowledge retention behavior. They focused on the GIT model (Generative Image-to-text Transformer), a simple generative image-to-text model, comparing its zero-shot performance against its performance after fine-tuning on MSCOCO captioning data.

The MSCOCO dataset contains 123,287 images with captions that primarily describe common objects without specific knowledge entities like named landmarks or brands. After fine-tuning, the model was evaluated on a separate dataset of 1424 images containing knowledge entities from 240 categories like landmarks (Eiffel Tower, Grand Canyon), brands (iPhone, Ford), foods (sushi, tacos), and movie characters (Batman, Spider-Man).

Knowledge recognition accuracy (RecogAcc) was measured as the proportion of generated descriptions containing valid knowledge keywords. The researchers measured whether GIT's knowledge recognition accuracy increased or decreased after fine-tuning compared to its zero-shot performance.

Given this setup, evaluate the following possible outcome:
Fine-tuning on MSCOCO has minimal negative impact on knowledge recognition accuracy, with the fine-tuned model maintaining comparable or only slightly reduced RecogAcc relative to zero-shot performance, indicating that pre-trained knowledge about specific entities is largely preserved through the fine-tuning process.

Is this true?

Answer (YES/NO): NO